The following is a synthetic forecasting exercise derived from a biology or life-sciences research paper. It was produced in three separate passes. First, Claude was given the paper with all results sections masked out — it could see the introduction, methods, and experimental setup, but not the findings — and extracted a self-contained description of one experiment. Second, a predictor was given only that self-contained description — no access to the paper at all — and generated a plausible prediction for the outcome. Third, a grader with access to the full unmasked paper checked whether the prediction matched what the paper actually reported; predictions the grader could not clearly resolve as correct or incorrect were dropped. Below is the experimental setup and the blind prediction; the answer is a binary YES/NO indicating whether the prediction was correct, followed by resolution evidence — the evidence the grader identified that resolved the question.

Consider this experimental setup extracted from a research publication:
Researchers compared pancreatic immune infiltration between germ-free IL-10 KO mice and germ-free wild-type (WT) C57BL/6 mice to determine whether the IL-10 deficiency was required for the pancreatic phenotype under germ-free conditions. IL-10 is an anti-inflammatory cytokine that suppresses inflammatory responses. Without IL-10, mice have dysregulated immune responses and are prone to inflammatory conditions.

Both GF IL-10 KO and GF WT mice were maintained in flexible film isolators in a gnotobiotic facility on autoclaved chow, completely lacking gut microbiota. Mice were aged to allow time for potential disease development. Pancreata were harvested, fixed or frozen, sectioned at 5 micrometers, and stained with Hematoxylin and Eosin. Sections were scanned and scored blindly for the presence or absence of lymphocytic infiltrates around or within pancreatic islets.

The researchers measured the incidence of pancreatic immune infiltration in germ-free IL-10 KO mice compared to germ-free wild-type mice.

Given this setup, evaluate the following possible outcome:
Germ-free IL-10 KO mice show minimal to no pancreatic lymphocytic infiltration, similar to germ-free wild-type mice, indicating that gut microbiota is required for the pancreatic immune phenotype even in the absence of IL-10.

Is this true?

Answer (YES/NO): NO